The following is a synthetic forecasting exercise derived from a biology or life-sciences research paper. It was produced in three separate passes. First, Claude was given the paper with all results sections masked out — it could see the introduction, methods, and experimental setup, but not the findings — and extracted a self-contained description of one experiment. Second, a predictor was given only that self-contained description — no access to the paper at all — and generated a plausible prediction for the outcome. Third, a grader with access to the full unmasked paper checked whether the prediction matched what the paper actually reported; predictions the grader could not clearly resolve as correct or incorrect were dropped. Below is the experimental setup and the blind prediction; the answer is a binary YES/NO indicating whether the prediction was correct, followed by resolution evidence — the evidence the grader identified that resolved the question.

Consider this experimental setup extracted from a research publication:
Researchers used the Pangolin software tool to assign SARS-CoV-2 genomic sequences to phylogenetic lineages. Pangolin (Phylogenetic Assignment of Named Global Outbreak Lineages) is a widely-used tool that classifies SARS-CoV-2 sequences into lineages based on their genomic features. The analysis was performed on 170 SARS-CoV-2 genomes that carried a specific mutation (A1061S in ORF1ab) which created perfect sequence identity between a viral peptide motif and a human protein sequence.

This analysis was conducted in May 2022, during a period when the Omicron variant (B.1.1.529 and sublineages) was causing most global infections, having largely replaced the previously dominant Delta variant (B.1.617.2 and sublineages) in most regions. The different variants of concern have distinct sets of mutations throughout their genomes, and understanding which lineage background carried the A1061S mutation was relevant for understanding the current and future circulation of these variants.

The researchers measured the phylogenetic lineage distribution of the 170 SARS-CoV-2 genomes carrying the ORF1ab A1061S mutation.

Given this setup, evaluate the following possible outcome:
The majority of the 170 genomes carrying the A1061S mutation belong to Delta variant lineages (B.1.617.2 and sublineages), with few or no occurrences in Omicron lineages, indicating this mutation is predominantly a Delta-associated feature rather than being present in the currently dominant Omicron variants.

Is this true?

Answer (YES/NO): YES